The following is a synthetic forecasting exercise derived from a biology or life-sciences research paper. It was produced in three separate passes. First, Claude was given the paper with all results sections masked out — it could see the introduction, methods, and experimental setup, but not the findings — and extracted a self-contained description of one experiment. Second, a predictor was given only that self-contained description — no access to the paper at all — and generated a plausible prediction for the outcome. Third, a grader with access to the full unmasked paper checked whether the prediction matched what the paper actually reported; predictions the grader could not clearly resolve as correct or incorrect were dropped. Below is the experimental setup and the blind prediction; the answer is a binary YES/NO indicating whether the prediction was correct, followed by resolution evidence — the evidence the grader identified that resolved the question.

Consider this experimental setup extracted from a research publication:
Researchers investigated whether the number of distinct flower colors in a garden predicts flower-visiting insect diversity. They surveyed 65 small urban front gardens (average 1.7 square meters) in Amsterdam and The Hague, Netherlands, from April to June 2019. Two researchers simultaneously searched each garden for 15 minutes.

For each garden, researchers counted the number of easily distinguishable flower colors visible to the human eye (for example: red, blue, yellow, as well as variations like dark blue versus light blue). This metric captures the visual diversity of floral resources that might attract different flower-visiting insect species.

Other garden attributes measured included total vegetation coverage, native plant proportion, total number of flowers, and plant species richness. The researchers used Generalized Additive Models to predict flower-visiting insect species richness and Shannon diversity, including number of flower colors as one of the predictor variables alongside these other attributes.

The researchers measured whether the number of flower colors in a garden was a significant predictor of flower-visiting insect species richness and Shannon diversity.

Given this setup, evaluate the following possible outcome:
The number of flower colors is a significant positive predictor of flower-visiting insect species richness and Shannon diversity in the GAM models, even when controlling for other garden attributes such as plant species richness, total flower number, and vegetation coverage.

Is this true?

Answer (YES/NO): NO